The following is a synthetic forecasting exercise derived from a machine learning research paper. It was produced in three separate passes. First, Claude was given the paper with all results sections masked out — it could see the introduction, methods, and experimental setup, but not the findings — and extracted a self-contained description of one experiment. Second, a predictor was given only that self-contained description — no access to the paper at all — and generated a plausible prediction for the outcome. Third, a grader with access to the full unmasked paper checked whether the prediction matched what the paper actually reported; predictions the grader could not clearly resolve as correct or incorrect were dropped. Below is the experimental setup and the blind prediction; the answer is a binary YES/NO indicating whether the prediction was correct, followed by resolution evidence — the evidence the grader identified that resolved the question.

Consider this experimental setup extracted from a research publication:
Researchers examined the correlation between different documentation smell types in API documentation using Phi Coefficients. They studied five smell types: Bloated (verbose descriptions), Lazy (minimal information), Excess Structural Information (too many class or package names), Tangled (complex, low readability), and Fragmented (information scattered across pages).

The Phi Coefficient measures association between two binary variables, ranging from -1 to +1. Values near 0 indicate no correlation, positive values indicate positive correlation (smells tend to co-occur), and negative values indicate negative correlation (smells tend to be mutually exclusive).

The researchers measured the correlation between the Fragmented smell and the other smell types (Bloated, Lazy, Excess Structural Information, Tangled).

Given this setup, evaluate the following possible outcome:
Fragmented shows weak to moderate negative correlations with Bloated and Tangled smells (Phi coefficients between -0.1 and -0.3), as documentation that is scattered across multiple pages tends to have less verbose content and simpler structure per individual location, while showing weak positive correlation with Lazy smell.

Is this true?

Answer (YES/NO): NO